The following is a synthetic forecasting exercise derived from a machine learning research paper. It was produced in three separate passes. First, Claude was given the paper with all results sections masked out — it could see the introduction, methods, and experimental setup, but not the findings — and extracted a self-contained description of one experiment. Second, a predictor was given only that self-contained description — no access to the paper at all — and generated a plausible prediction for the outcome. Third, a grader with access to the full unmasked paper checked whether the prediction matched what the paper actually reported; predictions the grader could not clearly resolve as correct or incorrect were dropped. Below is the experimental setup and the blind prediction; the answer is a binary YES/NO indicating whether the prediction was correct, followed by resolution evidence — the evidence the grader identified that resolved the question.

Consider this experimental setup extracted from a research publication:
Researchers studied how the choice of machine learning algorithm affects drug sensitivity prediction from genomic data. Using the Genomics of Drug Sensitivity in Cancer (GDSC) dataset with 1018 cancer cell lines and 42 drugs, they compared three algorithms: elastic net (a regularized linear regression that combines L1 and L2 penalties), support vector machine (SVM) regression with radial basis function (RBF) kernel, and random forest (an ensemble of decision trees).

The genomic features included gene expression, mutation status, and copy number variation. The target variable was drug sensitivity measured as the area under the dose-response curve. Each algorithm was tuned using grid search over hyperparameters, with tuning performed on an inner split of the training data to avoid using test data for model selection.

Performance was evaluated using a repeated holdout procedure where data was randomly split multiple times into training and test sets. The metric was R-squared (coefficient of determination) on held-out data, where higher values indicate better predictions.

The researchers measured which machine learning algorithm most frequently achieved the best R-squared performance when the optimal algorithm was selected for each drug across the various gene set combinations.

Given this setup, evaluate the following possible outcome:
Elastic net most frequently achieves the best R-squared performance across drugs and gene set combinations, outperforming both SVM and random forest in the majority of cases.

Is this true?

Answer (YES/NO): NO